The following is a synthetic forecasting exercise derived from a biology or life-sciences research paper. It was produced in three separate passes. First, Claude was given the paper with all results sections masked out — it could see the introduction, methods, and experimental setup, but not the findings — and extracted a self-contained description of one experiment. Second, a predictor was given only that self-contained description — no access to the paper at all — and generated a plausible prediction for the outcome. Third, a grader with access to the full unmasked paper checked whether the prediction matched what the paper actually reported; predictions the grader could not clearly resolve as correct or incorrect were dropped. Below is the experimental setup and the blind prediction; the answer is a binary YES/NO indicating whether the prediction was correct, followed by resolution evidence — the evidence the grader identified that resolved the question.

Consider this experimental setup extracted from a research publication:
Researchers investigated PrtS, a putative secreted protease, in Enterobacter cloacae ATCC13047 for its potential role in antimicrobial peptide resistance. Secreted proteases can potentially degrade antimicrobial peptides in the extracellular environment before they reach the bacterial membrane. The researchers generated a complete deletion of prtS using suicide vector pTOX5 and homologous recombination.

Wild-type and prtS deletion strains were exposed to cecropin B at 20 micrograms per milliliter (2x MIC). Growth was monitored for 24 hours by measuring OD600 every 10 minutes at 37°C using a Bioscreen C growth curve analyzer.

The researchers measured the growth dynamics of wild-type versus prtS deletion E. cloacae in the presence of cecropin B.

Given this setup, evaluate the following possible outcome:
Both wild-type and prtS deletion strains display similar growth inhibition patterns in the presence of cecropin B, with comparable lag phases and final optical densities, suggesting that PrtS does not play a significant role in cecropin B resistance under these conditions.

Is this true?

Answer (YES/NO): YES